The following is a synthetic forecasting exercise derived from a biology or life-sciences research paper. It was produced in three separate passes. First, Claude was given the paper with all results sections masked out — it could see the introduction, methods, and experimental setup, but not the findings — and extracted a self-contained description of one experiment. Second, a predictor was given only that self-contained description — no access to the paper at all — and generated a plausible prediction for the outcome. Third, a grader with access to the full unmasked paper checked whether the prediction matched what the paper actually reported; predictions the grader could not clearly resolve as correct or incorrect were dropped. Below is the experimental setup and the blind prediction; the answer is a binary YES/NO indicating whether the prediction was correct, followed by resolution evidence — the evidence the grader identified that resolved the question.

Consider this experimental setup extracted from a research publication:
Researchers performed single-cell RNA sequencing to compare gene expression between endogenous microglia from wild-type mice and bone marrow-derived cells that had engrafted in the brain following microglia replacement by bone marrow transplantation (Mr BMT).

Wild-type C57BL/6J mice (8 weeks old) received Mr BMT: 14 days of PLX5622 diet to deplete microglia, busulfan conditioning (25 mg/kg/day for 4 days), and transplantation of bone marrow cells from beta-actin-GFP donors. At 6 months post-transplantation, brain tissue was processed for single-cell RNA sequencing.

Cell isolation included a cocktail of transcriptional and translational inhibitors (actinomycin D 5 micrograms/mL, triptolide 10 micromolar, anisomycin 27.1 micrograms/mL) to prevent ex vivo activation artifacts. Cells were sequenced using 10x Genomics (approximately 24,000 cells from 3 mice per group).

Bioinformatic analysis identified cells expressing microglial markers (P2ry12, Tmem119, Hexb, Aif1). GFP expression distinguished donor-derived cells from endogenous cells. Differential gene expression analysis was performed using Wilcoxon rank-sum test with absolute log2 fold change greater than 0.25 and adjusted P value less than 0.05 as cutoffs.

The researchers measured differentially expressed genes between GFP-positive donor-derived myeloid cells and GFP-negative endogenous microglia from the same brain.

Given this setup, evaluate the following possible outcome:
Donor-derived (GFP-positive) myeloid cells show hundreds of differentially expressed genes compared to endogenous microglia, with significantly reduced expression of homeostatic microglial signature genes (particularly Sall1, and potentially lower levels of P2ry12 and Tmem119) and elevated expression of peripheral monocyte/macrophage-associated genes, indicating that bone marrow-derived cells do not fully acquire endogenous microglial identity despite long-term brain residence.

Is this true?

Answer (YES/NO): YES